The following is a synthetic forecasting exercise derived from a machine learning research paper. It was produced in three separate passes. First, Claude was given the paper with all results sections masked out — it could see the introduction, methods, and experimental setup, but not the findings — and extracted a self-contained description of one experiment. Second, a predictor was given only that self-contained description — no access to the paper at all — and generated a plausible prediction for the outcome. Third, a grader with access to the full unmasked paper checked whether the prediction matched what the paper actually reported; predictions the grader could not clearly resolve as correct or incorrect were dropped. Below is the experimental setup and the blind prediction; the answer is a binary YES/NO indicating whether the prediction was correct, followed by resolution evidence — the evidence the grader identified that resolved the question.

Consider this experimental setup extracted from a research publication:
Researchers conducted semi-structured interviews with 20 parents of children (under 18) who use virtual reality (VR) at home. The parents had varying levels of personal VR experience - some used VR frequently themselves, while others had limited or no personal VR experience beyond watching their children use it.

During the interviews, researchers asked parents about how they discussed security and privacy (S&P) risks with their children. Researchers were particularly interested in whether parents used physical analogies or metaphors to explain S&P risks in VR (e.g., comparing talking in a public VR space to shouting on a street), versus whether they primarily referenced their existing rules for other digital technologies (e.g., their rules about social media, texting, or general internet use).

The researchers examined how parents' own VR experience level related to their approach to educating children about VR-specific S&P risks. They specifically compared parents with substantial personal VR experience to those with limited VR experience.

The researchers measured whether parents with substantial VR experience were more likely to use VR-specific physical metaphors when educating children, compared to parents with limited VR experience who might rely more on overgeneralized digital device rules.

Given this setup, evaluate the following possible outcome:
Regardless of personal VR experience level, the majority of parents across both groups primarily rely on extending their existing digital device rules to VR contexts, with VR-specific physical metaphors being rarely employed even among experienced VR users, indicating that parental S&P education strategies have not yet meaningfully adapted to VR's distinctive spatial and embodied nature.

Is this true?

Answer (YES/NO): NO